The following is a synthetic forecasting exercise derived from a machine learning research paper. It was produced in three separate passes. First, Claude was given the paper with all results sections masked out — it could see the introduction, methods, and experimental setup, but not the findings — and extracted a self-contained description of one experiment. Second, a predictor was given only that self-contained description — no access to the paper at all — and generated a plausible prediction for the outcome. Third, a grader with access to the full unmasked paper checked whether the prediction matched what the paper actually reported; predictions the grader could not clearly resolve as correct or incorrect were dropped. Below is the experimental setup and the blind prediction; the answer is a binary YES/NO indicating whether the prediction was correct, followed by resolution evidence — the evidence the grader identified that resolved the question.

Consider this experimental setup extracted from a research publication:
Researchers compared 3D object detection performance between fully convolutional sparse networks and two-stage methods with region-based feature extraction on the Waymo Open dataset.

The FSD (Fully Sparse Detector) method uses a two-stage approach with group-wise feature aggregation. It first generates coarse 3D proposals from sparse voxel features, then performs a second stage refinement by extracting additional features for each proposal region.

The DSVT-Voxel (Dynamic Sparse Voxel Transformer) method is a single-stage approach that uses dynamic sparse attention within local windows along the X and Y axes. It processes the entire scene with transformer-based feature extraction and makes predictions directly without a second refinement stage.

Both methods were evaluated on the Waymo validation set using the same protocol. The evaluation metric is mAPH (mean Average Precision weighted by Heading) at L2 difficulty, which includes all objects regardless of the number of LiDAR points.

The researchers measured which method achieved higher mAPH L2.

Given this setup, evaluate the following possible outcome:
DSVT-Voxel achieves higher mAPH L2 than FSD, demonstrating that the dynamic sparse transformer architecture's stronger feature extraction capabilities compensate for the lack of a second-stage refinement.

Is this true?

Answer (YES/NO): YES